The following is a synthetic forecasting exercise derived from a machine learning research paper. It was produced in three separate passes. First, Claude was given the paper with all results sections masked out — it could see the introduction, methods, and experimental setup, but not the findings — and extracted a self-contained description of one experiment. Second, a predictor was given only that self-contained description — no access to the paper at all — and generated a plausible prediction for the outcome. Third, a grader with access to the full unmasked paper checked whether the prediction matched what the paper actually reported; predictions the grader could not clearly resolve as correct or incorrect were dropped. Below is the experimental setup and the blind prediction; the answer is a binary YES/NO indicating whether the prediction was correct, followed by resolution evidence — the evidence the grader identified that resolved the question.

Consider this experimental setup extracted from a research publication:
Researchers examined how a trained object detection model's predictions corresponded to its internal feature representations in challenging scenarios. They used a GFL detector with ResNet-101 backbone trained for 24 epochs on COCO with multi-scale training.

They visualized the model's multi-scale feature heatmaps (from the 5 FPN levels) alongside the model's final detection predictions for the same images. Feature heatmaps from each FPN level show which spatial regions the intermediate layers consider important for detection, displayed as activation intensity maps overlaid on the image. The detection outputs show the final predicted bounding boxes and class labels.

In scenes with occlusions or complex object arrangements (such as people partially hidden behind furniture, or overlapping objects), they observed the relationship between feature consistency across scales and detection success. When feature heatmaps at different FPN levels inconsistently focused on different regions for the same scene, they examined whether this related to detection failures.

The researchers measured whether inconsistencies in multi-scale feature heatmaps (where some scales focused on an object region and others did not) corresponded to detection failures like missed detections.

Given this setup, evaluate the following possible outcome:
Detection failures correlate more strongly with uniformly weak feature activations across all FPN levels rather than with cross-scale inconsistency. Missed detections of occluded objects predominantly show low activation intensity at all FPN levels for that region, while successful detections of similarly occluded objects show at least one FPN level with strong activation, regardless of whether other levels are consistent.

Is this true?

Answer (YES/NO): NO